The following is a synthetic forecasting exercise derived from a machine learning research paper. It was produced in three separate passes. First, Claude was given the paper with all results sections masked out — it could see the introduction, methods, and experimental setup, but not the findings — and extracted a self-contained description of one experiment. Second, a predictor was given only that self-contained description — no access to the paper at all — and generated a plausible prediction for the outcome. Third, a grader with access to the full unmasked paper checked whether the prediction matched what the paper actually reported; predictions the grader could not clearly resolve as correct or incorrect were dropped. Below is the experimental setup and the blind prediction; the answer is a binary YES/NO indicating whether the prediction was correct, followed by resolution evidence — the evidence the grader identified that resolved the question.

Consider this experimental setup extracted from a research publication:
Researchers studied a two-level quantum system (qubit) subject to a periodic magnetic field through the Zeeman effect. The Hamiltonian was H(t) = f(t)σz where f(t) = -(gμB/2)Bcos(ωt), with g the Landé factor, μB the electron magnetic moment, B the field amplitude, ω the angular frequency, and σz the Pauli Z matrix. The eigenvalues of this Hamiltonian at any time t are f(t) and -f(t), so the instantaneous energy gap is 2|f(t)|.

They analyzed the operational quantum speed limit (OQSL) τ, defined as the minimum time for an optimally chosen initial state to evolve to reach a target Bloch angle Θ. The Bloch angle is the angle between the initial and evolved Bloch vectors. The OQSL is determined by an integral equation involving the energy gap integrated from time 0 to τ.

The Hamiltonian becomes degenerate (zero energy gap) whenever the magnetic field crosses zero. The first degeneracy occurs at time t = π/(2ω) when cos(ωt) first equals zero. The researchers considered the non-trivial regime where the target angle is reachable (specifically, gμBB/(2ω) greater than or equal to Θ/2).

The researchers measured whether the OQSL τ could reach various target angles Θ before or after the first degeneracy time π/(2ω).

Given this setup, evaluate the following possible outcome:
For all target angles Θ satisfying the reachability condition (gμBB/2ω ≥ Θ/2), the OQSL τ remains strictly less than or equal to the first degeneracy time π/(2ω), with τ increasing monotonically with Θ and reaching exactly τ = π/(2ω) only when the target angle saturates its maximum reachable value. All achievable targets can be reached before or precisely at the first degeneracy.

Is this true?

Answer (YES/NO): YES